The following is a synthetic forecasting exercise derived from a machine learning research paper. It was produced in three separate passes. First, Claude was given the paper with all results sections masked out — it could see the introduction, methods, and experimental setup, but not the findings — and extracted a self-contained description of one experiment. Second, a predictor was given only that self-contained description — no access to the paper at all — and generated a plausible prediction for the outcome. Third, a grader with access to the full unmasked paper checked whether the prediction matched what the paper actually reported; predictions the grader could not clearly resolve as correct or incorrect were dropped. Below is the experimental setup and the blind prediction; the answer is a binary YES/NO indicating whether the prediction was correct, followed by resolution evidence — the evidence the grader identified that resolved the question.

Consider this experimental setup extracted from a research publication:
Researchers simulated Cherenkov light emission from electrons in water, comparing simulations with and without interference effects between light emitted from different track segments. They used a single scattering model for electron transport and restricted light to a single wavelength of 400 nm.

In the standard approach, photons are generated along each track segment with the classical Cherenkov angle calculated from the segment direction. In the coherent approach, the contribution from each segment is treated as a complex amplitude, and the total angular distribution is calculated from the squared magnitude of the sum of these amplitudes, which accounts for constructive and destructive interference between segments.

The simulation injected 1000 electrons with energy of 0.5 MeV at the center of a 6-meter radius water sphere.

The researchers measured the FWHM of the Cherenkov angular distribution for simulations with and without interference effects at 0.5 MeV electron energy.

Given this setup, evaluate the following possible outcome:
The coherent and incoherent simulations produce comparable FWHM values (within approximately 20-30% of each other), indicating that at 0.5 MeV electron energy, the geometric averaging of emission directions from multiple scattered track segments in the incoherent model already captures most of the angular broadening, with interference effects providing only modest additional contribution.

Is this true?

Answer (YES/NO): YES